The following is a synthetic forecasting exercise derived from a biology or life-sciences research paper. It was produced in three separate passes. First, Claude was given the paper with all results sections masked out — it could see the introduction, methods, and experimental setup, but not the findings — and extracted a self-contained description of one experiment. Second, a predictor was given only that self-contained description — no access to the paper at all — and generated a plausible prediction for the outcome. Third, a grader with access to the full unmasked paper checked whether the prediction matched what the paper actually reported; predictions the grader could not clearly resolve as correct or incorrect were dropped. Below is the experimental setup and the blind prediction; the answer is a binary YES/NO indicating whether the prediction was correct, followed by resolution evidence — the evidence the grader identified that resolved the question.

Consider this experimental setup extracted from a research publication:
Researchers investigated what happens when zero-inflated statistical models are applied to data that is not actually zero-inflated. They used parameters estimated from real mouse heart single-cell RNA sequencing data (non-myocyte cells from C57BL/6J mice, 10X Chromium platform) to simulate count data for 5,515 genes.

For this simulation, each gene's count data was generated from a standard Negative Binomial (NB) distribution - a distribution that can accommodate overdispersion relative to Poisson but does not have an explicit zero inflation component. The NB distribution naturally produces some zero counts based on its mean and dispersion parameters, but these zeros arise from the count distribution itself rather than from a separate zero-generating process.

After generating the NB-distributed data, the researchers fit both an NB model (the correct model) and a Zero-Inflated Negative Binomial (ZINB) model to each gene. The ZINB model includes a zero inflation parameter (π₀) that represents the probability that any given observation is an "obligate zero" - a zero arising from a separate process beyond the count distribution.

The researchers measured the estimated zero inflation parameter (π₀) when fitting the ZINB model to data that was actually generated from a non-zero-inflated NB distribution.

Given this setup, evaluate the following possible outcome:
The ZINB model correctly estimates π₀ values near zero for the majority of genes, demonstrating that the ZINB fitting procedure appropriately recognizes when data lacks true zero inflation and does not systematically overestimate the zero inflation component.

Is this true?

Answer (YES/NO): NO